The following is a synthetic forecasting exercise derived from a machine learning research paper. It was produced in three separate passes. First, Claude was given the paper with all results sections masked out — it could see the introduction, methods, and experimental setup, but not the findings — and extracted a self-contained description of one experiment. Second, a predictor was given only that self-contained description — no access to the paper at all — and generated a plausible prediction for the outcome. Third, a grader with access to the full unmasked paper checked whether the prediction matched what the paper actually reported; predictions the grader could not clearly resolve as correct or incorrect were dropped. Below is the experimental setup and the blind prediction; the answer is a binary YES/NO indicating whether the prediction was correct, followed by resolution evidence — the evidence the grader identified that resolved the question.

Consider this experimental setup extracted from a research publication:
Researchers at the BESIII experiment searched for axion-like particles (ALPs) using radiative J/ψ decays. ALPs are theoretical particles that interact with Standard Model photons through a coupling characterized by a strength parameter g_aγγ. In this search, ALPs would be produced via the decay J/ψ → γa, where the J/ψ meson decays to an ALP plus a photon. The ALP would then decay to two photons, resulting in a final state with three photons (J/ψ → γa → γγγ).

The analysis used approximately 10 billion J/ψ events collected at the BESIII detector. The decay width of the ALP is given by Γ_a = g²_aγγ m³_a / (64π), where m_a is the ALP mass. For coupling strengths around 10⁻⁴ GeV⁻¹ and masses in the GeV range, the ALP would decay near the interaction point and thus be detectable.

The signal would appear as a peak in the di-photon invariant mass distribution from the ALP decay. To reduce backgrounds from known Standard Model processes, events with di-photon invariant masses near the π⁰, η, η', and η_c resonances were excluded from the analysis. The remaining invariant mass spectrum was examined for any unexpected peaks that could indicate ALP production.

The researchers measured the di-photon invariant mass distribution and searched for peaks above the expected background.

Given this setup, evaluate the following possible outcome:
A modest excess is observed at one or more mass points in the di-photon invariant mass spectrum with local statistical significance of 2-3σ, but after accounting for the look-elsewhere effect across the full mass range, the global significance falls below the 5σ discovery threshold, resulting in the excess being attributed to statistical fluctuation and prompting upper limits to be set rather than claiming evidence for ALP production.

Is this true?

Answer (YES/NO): NO